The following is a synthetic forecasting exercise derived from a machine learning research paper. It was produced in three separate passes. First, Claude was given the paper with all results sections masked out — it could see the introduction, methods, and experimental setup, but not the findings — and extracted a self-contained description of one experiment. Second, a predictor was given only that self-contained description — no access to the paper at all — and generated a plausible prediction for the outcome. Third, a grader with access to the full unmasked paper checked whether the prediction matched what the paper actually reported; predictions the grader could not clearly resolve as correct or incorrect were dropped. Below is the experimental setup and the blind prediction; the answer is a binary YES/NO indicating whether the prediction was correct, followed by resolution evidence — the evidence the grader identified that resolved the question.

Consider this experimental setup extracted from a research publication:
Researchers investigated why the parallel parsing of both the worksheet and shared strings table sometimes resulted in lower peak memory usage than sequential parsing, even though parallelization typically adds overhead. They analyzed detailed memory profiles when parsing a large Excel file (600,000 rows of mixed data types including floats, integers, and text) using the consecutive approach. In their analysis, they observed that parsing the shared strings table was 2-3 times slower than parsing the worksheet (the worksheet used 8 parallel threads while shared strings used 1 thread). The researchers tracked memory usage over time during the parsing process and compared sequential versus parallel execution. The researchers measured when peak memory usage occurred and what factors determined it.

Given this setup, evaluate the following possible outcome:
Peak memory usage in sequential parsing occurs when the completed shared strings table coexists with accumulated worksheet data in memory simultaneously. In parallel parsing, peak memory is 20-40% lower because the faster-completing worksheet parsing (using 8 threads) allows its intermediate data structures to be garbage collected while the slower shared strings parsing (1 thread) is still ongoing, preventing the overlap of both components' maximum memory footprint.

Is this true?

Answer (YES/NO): NO